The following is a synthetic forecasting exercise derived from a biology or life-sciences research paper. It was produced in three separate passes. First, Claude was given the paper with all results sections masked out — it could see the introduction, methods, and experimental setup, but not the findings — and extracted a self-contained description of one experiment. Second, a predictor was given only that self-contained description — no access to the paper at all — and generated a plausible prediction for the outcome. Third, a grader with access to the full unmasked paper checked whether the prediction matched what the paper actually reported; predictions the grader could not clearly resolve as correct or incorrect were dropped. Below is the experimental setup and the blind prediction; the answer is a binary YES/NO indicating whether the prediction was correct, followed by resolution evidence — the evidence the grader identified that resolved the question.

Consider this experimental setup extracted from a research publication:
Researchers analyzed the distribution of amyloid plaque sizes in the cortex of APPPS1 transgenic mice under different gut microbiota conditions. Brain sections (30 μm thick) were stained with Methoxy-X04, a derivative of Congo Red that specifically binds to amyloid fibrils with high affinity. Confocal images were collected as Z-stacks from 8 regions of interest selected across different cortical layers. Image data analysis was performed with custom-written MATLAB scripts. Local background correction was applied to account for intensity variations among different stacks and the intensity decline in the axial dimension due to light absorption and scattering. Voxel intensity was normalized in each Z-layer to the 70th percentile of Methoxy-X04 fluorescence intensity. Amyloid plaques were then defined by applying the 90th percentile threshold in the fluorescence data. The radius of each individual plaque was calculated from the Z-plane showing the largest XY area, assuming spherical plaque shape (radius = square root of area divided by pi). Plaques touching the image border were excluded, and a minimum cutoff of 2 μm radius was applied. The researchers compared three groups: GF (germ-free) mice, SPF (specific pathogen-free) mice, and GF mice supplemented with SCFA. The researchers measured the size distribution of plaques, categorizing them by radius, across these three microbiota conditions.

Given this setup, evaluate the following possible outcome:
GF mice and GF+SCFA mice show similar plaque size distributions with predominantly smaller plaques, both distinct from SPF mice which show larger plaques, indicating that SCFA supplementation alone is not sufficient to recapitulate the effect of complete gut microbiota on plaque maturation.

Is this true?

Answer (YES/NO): NO